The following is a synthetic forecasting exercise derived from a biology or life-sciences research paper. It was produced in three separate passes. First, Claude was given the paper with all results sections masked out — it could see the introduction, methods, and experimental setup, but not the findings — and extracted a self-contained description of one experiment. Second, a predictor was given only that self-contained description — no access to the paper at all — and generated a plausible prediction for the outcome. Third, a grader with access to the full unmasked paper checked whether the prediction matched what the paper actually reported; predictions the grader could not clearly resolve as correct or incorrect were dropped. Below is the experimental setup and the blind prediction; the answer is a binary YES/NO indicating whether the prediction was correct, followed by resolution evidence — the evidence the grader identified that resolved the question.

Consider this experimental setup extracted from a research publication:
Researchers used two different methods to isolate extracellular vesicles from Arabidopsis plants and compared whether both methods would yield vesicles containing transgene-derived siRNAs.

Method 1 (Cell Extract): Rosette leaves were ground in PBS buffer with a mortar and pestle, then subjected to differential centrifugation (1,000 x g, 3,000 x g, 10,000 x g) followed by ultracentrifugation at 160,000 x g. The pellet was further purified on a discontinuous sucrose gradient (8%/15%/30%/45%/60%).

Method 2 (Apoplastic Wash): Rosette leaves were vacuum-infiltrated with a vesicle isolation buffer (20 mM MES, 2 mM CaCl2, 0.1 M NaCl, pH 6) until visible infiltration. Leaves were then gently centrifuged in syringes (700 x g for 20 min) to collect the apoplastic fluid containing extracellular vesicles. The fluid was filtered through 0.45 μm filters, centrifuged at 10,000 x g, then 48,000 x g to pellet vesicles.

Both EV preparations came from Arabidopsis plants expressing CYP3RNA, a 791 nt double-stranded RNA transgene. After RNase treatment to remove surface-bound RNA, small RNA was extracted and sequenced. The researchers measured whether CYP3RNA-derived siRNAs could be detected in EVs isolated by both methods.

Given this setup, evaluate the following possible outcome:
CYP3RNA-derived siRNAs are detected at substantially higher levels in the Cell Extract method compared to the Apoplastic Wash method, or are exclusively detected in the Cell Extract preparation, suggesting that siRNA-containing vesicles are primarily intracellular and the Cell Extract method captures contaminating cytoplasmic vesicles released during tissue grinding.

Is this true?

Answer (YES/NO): NO